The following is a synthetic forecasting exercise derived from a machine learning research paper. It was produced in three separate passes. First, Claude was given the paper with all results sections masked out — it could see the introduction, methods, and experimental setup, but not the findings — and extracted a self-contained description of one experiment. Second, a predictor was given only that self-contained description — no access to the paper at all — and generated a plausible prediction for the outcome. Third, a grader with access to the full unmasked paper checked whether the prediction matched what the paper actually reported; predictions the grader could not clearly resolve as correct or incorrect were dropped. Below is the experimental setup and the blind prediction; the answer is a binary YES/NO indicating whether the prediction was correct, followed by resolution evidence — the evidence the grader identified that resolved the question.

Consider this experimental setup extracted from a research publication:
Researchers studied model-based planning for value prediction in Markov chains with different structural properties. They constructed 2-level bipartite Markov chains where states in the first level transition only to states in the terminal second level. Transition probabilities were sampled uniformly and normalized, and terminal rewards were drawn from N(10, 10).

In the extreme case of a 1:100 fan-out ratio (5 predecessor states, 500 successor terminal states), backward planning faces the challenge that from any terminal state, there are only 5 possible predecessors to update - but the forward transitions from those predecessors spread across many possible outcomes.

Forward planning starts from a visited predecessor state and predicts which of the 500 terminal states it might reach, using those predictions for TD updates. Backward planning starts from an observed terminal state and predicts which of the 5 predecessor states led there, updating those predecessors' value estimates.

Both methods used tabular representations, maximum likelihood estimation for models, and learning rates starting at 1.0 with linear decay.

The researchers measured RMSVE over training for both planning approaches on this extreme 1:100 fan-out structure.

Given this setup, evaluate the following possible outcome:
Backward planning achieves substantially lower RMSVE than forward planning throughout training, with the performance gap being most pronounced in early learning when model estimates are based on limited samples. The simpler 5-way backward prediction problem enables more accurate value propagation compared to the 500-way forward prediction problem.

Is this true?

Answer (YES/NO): NO